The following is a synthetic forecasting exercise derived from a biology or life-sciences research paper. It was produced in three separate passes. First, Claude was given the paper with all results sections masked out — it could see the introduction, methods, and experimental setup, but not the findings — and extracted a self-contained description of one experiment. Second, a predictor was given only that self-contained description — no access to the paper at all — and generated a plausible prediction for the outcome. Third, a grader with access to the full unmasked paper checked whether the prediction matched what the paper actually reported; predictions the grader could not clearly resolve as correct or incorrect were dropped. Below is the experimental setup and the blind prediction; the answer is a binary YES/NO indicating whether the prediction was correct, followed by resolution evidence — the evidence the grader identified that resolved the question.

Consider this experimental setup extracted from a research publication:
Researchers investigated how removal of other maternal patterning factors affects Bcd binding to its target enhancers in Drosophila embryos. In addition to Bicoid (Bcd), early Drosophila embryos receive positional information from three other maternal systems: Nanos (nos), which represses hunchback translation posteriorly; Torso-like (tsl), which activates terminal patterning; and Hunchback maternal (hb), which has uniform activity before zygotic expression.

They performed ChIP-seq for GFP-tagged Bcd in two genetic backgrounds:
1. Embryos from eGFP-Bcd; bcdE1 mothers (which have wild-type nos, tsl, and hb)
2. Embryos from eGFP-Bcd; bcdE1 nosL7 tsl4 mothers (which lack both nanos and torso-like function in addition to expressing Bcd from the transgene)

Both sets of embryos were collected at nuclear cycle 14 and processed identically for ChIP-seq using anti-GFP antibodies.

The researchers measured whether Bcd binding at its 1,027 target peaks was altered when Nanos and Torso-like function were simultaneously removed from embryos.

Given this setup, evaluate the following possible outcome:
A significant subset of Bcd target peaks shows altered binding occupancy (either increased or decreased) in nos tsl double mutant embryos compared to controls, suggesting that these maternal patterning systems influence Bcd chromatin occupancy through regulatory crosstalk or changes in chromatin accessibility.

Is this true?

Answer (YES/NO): NO